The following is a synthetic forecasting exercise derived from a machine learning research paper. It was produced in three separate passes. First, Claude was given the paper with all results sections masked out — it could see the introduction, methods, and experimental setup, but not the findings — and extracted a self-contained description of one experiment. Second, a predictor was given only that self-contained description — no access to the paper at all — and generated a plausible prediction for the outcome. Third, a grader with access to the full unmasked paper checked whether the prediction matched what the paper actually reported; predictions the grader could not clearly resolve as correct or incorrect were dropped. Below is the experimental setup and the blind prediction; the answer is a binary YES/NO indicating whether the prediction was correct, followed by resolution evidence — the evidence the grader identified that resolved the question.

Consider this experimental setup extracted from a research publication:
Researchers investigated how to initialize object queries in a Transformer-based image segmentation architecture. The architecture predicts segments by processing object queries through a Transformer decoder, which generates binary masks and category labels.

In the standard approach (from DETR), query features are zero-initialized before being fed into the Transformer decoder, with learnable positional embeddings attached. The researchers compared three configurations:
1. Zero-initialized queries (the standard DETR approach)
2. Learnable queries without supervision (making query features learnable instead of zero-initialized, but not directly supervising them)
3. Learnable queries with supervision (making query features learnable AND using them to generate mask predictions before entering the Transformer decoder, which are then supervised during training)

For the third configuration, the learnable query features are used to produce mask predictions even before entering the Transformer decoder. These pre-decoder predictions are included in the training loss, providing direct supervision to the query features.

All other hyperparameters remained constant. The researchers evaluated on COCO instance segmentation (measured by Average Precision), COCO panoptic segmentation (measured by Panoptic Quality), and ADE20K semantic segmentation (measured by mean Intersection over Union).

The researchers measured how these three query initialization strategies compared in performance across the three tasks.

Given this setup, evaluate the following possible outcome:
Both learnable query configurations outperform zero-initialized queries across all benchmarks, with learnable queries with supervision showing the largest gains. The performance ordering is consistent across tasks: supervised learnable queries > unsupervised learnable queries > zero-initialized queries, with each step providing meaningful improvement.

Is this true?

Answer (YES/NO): NO